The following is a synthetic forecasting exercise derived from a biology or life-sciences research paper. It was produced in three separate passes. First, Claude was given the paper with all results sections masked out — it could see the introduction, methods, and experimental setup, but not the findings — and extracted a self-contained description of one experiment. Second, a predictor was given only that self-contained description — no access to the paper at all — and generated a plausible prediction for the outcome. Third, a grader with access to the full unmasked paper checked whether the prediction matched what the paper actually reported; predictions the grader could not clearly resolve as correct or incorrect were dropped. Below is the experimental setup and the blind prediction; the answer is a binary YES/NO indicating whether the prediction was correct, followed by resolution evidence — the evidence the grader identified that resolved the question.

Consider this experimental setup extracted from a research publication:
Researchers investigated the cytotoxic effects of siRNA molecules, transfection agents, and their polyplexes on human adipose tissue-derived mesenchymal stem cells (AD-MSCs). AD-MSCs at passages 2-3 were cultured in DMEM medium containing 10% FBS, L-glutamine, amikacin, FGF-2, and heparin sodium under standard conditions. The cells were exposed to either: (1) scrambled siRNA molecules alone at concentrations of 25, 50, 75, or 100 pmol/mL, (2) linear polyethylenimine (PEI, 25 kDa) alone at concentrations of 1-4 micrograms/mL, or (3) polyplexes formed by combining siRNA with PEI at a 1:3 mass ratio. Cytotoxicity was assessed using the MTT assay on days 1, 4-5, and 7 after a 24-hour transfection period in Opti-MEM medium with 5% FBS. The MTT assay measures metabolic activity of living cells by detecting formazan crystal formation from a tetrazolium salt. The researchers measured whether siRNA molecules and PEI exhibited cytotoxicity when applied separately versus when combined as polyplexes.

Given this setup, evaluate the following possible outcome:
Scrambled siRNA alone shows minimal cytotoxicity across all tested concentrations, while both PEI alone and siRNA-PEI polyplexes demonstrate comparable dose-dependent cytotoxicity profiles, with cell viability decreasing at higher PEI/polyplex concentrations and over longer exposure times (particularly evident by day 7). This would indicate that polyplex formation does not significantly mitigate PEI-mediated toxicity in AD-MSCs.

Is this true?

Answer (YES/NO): NO